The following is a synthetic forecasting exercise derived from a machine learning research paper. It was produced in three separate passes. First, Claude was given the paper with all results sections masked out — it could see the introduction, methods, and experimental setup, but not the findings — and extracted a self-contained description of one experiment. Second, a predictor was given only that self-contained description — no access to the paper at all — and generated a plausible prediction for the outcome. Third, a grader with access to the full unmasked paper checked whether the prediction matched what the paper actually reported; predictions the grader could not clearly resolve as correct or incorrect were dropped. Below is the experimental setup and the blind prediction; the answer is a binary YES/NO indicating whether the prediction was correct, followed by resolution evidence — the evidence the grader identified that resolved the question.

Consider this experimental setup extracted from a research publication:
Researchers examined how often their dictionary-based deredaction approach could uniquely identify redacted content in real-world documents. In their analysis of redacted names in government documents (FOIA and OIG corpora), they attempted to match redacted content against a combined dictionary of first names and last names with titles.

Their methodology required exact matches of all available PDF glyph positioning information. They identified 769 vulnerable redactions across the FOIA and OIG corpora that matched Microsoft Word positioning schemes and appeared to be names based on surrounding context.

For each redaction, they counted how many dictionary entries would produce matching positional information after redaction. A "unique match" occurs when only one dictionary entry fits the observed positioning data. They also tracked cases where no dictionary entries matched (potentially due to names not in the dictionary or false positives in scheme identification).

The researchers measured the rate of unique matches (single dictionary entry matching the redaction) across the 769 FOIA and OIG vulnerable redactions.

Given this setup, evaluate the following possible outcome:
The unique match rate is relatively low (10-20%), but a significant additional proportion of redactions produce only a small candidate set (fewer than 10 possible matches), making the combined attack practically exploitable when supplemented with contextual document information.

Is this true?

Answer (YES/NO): NO